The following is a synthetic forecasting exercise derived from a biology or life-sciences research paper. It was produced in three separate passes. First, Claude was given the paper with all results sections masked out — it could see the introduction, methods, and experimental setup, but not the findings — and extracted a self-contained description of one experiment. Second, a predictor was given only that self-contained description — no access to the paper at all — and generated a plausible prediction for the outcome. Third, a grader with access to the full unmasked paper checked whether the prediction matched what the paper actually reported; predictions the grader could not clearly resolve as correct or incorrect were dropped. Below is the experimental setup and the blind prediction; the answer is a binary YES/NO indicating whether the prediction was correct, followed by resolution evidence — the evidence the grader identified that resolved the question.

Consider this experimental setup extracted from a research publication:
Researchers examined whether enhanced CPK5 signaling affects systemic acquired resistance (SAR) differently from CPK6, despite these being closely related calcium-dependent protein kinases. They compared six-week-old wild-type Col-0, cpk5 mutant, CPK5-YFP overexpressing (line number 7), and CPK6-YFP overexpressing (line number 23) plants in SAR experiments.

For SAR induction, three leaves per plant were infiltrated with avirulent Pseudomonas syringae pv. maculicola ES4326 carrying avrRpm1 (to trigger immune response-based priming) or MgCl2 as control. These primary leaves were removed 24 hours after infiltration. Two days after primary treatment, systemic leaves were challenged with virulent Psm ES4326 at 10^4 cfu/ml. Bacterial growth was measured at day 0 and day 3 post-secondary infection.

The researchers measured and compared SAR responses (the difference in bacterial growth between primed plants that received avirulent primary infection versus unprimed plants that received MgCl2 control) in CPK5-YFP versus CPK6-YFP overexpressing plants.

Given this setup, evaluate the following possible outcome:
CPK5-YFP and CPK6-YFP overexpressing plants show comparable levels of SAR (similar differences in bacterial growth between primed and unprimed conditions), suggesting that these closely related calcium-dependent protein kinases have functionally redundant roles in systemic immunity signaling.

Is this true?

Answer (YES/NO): NO